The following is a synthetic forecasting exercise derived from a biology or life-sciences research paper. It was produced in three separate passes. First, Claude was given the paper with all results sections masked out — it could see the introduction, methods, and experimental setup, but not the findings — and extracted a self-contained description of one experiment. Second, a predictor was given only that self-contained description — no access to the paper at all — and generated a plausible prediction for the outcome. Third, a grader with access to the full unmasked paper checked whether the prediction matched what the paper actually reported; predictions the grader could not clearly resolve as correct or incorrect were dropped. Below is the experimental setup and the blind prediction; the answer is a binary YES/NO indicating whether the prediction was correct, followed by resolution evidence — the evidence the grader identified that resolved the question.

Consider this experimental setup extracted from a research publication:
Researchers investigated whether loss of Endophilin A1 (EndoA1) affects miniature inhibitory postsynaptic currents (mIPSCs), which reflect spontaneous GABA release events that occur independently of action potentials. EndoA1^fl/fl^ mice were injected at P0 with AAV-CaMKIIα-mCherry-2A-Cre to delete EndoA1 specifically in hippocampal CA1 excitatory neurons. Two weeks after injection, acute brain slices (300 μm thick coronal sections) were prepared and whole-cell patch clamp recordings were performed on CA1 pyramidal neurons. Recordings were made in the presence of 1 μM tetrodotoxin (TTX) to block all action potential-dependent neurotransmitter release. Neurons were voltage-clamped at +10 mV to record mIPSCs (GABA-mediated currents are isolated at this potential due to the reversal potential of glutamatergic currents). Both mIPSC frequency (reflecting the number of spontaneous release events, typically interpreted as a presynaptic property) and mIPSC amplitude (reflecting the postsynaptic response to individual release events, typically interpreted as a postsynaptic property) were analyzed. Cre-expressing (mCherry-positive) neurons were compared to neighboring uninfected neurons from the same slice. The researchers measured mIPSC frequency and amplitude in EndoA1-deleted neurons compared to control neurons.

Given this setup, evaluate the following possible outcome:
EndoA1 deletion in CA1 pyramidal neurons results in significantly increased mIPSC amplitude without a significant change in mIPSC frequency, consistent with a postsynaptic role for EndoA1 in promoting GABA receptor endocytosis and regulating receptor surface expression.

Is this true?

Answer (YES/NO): NO